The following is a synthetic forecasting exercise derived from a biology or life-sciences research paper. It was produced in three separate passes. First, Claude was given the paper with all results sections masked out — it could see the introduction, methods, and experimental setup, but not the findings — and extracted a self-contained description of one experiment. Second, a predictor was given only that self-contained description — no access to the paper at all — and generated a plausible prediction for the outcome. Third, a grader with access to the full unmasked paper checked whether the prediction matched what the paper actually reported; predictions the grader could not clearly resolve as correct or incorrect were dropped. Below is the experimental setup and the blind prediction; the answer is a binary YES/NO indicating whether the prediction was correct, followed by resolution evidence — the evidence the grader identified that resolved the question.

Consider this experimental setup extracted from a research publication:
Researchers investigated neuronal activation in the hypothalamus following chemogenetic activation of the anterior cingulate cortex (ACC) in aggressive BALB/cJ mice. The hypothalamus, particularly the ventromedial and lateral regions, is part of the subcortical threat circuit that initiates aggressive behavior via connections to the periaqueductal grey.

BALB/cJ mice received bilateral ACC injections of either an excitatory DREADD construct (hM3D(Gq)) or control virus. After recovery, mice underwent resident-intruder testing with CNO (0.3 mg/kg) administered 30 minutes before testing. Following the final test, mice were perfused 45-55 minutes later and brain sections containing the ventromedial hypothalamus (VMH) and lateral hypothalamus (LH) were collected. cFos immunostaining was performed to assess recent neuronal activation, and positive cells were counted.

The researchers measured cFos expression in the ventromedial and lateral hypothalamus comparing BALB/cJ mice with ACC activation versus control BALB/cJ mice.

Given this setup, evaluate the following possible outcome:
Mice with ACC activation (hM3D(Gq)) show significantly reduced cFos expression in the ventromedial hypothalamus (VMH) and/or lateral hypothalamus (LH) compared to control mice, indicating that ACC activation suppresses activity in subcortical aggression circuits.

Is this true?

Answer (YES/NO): YES